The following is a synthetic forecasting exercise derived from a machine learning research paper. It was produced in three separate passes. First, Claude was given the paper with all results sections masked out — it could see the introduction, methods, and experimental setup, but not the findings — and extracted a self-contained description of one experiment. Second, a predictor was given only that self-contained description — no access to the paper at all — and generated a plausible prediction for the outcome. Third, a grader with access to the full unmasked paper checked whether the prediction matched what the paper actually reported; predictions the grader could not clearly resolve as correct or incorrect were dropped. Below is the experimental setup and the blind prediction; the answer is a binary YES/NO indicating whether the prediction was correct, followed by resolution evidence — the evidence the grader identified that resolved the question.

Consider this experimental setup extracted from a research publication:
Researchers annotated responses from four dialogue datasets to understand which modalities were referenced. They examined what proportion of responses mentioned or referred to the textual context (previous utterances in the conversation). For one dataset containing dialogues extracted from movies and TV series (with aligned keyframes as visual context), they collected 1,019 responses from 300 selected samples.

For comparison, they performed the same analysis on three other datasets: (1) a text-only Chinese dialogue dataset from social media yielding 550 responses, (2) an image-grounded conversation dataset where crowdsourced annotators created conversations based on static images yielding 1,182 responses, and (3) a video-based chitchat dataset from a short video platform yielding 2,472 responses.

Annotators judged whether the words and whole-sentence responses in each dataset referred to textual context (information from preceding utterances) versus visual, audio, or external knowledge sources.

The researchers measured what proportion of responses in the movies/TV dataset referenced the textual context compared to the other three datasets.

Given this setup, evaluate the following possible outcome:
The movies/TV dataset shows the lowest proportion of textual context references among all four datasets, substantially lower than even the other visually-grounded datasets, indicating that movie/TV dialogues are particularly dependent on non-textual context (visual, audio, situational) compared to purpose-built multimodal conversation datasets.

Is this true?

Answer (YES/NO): YES